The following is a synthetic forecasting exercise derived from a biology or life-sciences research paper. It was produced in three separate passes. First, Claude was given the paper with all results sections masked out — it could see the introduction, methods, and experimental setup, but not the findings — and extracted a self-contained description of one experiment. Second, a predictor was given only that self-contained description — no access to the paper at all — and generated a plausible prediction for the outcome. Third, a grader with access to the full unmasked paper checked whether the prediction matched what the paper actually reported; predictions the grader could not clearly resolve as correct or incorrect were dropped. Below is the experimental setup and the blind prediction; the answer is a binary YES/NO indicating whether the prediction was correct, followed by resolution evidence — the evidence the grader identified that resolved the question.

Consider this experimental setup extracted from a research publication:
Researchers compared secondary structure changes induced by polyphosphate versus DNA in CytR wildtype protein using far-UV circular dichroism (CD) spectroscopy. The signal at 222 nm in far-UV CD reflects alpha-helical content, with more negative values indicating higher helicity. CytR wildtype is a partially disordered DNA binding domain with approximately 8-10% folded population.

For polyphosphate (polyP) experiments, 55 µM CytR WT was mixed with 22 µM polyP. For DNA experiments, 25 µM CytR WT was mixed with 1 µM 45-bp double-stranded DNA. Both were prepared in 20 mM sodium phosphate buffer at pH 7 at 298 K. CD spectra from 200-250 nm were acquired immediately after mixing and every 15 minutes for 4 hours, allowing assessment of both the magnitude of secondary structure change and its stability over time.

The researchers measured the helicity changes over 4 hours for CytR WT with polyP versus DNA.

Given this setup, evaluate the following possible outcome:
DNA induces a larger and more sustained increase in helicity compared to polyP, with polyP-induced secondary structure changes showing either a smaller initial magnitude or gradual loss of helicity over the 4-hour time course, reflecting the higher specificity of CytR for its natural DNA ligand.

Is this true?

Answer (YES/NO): NO